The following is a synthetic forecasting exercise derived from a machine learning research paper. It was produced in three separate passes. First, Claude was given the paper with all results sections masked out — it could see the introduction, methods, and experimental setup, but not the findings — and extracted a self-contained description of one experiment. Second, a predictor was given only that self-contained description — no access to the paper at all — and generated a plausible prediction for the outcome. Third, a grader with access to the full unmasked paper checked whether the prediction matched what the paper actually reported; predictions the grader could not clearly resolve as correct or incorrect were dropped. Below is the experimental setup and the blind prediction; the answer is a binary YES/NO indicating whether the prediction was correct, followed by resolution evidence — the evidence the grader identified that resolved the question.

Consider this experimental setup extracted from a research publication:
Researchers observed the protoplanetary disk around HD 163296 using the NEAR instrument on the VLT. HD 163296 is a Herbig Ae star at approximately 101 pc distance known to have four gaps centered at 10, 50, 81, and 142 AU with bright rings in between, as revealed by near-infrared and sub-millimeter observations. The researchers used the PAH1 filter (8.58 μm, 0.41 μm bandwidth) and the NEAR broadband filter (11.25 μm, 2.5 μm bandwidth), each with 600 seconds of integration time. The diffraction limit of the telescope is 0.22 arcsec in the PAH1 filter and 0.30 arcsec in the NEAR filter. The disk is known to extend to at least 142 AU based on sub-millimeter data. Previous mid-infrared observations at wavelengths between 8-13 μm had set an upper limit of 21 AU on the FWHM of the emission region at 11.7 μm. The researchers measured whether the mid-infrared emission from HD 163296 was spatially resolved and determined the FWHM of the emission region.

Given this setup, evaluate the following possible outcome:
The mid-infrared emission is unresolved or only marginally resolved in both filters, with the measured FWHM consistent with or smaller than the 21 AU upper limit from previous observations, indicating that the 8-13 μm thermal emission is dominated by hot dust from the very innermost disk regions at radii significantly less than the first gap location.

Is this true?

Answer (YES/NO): YES